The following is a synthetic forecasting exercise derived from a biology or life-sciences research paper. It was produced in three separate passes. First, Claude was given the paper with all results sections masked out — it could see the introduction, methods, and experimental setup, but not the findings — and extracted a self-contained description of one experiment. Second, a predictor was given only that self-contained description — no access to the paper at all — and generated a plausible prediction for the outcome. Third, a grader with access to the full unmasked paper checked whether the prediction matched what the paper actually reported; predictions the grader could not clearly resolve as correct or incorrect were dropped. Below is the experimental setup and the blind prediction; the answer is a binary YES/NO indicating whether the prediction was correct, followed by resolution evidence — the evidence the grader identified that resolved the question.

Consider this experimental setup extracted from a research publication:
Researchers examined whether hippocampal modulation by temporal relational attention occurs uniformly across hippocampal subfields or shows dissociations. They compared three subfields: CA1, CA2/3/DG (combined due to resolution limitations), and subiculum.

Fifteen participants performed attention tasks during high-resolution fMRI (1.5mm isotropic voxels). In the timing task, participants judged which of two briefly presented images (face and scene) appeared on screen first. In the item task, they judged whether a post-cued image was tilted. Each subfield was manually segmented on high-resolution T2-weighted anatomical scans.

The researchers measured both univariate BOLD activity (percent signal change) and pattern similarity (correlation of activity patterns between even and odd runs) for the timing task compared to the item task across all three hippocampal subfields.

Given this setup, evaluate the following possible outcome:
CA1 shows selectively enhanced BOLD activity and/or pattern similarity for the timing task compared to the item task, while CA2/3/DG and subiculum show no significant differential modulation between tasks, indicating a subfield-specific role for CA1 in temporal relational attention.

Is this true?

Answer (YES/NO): NO